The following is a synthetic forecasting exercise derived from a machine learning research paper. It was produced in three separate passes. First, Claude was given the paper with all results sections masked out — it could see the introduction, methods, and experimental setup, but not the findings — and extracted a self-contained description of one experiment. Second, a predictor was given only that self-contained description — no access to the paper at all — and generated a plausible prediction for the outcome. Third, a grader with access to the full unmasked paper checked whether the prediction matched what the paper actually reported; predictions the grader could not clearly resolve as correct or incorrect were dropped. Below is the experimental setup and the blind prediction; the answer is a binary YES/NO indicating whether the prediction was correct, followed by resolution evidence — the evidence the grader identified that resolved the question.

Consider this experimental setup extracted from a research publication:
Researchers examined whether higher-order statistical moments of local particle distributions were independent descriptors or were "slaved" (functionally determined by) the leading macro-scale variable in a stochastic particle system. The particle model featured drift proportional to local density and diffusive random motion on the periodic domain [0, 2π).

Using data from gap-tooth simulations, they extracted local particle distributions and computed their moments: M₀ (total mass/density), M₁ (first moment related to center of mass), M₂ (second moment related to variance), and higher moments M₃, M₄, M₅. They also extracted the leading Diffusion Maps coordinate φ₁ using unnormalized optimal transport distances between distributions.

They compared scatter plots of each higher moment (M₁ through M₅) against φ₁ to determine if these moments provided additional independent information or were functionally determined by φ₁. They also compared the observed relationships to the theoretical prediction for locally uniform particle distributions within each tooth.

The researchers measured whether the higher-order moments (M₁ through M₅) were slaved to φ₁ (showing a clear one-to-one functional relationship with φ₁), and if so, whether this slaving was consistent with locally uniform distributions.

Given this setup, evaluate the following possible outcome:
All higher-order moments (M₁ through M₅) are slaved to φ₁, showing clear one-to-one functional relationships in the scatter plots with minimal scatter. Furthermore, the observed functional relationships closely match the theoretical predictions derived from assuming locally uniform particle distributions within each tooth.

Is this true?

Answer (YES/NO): YES